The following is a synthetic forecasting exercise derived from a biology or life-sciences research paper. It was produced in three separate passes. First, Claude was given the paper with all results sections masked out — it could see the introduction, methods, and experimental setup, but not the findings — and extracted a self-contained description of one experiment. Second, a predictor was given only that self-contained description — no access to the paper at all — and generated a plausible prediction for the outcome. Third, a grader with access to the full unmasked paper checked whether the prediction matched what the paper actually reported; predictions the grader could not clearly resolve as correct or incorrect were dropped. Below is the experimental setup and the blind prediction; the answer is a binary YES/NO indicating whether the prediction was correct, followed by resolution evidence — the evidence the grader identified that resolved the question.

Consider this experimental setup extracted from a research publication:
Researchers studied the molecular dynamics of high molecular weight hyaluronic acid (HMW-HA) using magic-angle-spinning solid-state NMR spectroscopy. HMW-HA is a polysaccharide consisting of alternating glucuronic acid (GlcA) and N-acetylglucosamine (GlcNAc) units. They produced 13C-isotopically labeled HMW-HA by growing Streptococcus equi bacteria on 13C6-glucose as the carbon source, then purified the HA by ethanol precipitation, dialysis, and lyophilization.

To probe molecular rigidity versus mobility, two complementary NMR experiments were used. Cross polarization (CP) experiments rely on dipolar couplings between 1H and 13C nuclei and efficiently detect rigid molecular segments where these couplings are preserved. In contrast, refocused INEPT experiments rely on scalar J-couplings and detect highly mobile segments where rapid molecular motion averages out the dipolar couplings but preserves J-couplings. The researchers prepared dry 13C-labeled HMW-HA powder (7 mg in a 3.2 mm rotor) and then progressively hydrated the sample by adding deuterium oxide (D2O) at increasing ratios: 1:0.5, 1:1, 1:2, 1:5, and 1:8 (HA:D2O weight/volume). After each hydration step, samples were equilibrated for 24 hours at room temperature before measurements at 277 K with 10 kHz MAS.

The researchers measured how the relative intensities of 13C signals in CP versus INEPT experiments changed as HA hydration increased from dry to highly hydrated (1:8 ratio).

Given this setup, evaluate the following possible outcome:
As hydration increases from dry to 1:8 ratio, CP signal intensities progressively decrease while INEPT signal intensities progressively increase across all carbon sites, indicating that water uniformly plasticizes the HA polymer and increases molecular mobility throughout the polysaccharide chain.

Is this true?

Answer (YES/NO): NO